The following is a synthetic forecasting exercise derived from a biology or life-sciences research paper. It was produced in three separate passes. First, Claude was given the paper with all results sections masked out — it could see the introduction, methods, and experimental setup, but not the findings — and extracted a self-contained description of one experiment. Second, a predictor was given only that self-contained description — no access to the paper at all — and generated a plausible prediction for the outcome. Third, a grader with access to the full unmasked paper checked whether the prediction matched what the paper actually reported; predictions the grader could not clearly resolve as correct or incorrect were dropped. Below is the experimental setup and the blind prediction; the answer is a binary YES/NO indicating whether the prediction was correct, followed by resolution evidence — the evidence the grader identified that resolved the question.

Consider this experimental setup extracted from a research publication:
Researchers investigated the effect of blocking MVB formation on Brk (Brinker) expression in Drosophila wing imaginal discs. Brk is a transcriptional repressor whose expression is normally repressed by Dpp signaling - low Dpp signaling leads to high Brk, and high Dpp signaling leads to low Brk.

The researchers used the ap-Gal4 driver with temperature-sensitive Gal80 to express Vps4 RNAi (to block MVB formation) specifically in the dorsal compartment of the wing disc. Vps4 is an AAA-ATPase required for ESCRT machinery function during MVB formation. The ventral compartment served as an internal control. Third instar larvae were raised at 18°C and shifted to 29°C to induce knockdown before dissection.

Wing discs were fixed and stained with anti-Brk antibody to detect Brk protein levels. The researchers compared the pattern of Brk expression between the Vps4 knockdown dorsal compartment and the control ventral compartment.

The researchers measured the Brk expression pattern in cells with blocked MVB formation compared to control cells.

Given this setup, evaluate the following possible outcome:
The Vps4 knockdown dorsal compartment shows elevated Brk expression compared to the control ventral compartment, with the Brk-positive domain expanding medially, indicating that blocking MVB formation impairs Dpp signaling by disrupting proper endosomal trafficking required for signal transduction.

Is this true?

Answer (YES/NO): NO